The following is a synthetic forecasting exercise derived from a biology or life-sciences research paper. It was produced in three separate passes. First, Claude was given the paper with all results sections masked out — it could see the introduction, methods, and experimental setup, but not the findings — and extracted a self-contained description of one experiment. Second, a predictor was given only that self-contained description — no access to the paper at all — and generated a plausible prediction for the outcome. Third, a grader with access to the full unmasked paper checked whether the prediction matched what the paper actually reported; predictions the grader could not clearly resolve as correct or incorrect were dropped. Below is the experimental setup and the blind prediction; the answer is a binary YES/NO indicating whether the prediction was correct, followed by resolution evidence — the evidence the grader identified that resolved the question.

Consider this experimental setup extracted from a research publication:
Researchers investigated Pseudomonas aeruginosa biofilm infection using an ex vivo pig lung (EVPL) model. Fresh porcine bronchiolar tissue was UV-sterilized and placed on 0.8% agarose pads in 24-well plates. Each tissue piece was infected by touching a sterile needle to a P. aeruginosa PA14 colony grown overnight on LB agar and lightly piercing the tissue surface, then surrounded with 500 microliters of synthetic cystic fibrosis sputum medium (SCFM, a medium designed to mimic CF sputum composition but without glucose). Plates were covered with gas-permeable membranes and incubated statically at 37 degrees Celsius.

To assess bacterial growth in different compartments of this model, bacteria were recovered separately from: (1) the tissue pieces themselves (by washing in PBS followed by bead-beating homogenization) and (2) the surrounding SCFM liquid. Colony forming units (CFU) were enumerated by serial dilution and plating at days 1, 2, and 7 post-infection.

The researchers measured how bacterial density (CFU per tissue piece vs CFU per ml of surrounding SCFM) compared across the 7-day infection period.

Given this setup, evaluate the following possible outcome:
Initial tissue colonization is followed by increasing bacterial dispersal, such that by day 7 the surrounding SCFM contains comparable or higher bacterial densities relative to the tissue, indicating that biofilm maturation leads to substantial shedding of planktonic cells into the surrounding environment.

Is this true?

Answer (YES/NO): NO